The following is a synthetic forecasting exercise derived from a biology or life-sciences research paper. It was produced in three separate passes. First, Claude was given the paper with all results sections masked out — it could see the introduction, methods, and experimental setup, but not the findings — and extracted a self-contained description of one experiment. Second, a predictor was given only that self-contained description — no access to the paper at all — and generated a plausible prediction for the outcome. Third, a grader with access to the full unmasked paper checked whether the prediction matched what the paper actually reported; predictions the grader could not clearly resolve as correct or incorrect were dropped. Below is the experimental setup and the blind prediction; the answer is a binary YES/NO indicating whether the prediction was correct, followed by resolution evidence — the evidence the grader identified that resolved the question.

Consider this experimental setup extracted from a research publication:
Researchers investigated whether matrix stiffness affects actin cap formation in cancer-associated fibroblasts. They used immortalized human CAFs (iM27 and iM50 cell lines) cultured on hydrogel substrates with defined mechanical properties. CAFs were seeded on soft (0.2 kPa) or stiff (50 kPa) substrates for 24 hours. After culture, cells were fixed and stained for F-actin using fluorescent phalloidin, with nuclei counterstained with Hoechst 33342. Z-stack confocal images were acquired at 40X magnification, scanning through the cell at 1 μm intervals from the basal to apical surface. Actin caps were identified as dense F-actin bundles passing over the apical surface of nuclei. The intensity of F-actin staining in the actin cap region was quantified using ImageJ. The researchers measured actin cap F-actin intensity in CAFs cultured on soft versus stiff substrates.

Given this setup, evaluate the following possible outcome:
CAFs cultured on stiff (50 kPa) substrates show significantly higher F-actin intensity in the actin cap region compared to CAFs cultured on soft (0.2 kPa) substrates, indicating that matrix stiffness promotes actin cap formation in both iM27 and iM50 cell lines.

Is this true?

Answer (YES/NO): NO